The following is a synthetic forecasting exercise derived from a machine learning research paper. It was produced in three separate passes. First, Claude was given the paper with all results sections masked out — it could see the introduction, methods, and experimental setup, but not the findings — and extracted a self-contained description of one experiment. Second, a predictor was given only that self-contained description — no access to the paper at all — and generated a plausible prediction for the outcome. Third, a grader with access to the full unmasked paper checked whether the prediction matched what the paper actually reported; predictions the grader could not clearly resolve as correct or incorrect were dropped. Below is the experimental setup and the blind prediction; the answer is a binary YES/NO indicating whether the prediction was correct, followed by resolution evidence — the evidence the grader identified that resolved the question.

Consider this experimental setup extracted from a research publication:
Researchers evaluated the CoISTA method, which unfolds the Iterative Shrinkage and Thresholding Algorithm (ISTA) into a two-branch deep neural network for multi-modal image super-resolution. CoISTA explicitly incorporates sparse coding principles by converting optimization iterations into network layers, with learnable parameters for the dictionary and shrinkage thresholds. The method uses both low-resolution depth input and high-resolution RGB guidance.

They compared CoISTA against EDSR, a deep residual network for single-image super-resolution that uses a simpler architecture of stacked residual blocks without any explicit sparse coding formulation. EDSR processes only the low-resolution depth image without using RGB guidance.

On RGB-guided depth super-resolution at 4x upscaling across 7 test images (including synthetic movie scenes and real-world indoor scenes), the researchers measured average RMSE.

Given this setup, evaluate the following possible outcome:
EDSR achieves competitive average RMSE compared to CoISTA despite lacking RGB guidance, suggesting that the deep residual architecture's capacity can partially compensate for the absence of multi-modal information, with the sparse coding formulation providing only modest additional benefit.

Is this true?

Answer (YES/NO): YES